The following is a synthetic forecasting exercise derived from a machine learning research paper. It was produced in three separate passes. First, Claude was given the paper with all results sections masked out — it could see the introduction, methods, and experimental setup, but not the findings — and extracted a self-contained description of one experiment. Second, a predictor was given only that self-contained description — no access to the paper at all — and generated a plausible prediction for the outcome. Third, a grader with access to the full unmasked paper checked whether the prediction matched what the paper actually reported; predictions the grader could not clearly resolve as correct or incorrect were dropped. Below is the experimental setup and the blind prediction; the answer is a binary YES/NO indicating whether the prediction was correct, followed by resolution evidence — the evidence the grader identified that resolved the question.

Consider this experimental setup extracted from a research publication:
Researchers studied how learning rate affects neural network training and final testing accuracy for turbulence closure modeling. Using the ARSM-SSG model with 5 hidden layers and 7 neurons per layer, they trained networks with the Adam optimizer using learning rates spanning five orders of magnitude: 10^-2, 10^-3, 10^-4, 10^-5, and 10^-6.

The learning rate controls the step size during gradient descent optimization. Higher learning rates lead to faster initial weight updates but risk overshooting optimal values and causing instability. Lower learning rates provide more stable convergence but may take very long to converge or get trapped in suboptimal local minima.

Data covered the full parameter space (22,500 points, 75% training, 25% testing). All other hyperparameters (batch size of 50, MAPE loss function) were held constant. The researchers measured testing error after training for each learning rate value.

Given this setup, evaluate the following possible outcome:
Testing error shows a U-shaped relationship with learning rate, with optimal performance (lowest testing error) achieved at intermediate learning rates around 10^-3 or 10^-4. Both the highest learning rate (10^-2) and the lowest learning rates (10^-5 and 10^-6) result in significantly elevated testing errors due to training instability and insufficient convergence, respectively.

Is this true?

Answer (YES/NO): NO